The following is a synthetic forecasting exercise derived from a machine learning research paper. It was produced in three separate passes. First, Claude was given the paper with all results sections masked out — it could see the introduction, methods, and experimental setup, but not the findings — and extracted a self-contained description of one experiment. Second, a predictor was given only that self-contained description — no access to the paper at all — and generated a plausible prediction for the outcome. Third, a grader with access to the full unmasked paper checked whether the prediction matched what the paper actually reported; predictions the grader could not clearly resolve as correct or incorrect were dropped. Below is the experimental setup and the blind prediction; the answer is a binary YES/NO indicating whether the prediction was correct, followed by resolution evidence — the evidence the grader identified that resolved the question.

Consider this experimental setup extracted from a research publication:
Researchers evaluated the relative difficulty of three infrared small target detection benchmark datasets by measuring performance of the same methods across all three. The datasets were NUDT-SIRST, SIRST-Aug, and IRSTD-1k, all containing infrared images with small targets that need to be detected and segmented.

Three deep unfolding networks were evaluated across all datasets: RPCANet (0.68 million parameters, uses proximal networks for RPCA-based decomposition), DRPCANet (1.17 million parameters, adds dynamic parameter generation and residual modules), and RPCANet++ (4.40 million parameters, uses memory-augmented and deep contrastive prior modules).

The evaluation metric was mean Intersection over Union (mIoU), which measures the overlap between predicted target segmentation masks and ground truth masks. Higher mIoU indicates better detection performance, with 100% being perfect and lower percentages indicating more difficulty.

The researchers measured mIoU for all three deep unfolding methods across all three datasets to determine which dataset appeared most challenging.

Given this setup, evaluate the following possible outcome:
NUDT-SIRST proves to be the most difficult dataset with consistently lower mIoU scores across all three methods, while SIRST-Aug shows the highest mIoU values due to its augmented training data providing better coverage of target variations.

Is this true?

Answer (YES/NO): NO